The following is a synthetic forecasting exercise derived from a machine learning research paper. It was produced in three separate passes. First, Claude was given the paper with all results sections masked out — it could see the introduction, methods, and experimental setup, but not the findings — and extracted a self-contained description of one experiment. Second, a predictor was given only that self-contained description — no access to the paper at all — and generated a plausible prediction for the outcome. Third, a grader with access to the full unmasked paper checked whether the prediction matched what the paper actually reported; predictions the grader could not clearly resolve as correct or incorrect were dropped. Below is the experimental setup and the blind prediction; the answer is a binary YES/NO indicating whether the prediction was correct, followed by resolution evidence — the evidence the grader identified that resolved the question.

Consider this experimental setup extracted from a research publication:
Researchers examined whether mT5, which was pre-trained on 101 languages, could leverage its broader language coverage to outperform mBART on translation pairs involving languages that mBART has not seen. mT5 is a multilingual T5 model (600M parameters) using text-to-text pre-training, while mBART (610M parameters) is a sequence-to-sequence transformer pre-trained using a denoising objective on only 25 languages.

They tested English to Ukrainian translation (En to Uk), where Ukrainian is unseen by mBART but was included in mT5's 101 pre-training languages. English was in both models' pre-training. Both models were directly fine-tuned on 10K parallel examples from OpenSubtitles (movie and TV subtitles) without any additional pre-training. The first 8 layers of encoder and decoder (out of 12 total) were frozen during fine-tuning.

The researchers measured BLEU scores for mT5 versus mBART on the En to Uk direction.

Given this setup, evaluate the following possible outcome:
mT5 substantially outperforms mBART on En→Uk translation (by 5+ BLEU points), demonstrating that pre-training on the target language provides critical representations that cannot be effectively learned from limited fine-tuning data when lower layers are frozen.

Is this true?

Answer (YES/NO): NO